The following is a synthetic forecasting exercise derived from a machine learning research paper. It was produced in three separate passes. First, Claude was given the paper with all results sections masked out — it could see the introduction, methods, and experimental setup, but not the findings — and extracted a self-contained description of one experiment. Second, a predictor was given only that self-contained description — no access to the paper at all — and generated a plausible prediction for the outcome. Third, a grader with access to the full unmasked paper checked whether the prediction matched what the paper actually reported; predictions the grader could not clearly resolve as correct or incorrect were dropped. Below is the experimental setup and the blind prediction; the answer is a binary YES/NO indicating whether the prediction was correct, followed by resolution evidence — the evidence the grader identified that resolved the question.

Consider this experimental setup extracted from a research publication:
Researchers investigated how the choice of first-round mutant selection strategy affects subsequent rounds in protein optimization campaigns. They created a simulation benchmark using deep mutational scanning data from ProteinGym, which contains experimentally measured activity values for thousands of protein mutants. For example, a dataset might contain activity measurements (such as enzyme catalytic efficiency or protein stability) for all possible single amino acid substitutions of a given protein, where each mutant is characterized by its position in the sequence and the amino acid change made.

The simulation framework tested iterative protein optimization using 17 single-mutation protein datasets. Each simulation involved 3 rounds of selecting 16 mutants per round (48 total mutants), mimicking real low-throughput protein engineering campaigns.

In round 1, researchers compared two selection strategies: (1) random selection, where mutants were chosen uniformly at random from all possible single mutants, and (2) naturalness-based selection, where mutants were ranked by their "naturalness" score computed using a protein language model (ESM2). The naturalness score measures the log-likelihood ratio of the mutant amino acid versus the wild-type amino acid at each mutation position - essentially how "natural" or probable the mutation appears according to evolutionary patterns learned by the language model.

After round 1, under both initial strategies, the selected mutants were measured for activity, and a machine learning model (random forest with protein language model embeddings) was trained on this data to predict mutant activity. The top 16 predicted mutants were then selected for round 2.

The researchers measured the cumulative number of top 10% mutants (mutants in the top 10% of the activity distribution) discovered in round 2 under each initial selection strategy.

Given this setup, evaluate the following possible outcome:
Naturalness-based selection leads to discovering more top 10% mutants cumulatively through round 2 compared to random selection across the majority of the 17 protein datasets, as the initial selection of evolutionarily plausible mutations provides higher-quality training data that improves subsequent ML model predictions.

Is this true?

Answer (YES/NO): NO